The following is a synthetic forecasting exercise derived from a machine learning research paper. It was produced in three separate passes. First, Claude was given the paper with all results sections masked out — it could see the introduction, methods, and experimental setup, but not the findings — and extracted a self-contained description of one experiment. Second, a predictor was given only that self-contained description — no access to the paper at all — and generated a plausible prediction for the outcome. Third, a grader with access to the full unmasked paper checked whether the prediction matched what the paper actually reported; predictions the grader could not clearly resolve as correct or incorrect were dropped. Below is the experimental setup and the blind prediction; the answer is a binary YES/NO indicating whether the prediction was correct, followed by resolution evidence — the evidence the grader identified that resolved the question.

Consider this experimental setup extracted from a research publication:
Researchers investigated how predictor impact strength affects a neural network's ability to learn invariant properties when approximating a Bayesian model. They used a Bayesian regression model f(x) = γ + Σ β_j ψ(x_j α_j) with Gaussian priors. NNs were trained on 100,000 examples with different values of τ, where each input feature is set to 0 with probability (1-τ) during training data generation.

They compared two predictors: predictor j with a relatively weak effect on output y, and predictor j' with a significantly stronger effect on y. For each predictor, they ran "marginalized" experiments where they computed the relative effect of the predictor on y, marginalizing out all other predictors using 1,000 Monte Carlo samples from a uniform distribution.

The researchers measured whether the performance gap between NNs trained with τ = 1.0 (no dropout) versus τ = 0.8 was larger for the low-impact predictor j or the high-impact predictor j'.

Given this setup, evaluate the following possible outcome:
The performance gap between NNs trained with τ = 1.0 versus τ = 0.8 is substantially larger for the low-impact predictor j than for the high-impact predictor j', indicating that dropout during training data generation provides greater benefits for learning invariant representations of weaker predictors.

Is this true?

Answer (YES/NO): YES